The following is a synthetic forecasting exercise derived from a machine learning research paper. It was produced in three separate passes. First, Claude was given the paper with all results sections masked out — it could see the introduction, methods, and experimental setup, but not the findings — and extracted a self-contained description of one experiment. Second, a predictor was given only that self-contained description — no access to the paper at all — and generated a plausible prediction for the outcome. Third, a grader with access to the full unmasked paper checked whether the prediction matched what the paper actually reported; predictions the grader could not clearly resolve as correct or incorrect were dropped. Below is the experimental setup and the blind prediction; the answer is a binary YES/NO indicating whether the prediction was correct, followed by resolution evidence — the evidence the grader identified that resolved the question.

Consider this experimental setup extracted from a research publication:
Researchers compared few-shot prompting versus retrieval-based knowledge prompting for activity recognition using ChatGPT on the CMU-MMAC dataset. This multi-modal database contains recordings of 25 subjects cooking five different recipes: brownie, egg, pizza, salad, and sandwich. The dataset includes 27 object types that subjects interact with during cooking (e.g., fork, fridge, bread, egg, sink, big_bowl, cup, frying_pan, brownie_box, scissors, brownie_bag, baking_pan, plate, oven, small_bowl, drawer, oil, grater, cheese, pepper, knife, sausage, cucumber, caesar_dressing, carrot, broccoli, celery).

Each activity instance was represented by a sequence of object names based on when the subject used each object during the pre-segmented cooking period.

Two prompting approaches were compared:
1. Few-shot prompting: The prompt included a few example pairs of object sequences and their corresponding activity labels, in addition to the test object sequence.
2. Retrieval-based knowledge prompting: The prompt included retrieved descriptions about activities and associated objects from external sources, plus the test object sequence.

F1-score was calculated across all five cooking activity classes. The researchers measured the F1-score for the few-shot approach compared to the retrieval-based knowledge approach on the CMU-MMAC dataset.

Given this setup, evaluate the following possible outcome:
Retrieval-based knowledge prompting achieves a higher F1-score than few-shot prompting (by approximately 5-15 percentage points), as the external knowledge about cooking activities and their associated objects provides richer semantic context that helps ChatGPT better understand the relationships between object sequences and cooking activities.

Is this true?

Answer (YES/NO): NO